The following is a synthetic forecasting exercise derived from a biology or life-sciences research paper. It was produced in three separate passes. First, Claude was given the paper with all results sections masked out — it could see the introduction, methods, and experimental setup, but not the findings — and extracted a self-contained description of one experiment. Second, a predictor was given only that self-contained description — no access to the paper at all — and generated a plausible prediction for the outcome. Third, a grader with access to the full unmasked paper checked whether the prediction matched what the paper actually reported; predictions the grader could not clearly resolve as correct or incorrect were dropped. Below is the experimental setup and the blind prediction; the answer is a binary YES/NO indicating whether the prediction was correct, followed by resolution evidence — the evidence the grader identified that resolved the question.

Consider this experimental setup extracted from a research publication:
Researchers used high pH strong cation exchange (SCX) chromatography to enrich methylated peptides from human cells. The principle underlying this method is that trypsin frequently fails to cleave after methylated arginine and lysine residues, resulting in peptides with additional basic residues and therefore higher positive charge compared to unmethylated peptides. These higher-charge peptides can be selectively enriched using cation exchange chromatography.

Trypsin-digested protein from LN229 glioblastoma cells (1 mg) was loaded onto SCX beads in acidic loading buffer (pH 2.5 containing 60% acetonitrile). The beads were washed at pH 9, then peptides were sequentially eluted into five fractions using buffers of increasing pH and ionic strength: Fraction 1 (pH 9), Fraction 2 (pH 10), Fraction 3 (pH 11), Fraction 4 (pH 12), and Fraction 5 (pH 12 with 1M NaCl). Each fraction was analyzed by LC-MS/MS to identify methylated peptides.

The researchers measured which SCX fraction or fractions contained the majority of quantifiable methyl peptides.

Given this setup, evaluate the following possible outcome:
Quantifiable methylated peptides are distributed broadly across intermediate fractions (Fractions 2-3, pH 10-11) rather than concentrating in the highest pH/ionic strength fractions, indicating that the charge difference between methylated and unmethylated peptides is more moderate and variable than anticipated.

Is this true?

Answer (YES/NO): NO